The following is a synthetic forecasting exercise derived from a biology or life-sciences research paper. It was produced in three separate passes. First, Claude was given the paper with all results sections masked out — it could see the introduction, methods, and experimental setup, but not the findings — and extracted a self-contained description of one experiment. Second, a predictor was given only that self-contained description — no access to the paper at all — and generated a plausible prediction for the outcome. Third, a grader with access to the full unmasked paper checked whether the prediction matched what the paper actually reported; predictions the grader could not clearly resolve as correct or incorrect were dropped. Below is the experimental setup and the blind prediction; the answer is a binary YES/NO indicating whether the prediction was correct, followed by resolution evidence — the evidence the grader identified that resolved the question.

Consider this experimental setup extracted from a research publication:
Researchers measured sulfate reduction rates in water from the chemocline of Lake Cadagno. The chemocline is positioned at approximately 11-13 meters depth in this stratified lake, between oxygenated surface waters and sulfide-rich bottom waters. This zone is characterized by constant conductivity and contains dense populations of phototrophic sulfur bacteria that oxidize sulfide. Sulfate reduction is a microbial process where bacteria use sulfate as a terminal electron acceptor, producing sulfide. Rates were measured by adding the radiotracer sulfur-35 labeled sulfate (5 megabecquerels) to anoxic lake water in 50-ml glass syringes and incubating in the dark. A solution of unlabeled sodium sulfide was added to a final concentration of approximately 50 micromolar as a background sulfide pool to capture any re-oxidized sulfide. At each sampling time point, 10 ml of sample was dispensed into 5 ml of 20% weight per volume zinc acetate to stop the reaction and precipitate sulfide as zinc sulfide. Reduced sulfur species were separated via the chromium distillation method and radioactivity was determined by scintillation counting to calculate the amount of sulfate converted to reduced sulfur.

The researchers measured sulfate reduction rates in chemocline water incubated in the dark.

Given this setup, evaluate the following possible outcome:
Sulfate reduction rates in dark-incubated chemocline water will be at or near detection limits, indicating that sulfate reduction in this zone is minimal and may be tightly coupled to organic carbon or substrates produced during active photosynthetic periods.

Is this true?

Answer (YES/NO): YES